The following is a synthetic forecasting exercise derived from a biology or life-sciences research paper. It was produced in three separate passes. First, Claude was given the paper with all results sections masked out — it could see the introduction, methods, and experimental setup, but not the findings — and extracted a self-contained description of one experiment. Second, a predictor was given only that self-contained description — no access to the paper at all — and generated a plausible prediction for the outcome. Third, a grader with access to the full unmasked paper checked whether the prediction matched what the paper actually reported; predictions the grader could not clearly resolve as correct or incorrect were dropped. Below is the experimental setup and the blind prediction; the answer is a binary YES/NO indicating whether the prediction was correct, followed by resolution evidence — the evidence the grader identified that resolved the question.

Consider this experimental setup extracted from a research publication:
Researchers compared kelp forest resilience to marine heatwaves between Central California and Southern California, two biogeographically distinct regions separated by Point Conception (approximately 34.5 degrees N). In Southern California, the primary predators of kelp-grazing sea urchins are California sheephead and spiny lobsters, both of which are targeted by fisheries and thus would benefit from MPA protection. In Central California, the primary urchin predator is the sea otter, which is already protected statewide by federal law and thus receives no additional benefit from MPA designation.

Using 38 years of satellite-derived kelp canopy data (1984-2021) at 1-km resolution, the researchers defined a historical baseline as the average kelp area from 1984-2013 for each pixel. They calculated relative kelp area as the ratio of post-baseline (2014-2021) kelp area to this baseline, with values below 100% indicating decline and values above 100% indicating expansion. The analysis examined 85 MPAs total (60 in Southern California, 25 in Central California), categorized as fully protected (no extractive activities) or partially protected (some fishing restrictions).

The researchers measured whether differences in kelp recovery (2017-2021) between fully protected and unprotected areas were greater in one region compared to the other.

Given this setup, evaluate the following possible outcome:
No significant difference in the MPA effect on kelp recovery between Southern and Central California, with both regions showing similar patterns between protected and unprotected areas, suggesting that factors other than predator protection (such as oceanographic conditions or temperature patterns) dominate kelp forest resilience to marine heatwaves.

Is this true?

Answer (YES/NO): NO